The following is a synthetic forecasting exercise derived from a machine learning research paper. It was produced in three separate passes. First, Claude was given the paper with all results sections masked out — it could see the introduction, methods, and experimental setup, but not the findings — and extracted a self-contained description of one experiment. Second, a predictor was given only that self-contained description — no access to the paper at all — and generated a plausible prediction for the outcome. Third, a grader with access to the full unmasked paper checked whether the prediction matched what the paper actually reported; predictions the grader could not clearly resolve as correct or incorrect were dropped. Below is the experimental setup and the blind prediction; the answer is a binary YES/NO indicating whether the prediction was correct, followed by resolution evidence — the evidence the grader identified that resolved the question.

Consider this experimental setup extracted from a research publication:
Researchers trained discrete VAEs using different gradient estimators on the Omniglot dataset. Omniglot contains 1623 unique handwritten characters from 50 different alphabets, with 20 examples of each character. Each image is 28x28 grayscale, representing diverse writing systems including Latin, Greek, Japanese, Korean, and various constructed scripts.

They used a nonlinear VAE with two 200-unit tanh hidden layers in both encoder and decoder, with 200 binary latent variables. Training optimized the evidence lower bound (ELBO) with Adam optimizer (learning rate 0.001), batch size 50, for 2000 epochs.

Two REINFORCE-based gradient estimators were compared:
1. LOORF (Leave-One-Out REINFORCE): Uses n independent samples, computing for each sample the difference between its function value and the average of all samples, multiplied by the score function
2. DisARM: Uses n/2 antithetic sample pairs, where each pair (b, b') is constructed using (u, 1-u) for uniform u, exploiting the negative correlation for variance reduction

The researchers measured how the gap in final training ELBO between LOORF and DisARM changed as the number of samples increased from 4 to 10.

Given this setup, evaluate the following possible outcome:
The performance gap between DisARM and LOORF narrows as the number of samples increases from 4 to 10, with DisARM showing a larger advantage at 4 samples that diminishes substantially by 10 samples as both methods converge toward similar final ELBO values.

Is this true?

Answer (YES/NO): NO